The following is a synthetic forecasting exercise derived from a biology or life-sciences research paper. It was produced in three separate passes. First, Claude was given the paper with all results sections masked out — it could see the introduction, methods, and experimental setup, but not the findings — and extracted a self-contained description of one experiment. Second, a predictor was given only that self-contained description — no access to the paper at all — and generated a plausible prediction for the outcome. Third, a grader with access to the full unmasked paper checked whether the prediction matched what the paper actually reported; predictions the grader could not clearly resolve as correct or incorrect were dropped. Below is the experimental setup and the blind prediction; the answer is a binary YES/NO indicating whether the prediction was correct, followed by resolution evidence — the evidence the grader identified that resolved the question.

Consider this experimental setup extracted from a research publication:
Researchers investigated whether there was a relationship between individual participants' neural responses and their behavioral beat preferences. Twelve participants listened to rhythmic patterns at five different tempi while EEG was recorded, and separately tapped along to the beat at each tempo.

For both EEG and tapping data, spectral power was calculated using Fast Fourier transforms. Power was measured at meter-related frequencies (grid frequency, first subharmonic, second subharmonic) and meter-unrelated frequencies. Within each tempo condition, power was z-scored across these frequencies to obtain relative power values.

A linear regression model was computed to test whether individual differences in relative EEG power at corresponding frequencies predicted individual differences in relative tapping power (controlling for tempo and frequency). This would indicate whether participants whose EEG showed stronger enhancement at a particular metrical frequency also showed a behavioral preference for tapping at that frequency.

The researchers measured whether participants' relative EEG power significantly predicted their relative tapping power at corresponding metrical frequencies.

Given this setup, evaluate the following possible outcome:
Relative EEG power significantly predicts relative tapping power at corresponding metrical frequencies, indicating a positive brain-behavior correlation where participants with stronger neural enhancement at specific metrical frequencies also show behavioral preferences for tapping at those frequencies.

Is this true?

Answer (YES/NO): NO